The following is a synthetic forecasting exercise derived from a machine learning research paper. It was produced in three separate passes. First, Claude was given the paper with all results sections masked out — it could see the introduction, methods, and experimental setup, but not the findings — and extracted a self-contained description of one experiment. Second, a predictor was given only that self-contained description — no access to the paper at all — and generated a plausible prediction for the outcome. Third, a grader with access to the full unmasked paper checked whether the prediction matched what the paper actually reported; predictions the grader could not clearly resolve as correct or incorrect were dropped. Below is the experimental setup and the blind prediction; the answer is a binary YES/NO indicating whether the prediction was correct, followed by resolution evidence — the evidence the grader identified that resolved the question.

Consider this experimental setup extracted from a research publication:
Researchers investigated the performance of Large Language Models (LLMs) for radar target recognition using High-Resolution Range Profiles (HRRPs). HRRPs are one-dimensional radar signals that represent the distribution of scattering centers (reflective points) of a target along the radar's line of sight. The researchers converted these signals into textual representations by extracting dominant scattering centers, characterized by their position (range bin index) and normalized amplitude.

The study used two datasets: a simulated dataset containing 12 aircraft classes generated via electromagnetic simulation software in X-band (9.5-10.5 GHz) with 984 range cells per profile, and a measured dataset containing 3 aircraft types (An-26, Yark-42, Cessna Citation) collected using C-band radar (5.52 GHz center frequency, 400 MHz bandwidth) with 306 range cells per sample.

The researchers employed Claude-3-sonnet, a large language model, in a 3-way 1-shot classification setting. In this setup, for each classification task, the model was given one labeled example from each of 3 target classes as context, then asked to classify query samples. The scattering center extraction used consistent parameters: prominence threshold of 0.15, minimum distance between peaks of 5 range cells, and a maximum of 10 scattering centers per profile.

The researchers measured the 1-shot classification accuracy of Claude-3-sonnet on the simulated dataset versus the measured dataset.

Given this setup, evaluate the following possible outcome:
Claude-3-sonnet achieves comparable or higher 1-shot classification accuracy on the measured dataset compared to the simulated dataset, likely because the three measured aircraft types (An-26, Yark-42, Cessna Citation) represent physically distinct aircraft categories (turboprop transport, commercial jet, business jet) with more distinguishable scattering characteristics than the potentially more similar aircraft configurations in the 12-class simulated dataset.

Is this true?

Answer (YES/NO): NO